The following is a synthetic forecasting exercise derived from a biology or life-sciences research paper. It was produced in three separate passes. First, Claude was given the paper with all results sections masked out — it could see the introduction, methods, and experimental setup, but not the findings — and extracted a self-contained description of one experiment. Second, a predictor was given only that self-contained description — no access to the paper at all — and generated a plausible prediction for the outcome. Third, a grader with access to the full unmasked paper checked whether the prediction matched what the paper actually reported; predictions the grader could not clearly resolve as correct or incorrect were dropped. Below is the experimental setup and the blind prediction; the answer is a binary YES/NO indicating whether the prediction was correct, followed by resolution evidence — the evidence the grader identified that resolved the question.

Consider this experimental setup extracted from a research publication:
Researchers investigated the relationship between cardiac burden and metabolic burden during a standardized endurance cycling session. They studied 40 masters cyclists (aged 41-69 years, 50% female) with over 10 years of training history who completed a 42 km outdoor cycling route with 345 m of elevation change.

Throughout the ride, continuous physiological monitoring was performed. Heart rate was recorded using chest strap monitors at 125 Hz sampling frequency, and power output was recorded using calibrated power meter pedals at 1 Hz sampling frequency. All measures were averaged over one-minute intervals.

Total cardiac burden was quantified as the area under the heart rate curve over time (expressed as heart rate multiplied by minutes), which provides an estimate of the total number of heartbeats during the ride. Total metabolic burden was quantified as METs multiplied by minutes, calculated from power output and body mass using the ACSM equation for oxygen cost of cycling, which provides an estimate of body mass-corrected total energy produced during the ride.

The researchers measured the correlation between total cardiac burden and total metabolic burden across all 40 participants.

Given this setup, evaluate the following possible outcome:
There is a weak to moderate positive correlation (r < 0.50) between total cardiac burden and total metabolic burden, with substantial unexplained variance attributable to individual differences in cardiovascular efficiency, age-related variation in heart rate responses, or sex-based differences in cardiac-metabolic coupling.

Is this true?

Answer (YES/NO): NO